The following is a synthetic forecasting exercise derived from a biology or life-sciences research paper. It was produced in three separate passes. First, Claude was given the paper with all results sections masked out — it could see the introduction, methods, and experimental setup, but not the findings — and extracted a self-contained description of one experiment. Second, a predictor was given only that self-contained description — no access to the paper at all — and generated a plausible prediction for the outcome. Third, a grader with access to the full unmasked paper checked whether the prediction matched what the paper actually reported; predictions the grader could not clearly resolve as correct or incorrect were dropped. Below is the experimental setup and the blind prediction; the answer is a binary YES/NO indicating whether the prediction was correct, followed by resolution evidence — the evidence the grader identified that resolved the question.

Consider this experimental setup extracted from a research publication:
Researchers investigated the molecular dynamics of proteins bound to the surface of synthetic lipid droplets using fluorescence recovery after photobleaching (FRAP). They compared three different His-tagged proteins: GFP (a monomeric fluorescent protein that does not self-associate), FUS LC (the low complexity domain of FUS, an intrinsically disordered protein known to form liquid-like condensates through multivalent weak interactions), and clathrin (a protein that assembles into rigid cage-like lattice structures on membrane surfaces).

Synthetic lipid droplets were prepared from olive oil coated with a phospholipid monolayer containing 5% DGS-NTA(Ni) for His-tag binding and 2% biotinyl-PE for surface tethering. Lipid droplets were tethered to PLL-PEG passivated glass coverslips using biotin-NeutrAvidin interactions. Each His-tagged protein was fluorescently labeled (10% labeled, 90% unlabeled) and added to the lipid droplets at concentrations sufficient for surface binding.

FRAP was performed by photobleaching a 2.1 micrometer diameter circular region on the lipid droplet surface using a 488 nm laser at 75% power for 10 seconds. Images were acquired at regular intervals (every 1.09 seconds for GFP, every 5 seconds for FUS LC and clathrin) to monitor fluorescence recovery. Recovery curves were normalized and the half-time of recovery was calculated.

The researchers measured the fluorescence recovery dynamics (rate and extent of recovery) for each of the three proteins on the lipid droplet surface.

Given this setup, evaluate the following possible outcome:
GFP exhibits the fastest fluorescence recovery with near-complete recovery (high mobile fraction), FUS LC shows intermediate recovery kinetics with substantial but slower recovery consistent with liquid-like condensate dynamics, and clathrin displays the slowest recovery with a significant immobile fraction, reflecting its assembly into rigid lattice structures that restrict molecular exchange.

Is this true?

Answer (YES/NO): YES